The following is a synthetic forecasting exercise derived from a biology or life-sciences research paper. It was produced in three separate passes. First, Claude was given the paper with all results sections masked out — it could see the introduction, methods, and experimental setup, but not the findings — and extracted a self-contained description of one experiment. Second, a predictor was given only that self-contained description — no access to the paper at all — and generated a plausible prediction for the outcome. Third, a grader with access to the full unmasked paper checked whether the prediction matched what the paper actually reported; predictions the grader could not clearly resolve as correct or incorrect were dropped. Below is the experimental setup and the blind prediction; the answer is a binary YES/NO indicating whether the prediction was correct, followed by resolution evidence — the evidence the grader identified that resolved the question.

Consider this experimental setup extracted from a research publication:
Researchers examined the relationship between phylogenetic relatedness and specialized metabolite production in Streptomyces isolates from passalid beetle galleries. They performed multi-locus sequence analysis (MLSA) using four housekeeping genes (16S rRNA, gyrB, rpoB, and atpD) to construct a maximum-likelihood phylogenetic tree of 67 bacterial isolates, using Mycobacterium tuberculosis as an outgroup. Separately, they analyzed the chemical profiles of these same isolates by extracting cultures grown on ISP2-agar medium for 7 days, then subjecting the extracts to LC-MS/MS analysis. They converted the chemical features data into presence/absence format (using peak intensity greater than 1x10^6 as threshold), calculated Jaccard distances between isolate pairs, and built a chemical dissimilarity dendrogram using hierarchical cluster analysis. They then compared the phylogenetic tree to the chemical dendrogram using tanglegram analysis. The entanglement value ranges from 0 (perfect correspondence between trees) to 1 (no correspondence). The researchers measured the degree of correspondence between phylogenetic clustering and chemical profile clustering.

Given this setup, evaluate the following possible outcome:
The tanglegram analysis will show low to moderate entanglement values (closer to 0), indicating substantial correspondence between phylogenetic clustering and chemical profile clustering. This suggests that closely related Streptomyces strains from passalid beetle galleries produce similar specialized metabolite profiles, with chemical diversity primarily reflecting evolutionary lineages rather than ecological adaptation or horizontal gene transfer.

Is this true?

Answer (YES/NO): YES